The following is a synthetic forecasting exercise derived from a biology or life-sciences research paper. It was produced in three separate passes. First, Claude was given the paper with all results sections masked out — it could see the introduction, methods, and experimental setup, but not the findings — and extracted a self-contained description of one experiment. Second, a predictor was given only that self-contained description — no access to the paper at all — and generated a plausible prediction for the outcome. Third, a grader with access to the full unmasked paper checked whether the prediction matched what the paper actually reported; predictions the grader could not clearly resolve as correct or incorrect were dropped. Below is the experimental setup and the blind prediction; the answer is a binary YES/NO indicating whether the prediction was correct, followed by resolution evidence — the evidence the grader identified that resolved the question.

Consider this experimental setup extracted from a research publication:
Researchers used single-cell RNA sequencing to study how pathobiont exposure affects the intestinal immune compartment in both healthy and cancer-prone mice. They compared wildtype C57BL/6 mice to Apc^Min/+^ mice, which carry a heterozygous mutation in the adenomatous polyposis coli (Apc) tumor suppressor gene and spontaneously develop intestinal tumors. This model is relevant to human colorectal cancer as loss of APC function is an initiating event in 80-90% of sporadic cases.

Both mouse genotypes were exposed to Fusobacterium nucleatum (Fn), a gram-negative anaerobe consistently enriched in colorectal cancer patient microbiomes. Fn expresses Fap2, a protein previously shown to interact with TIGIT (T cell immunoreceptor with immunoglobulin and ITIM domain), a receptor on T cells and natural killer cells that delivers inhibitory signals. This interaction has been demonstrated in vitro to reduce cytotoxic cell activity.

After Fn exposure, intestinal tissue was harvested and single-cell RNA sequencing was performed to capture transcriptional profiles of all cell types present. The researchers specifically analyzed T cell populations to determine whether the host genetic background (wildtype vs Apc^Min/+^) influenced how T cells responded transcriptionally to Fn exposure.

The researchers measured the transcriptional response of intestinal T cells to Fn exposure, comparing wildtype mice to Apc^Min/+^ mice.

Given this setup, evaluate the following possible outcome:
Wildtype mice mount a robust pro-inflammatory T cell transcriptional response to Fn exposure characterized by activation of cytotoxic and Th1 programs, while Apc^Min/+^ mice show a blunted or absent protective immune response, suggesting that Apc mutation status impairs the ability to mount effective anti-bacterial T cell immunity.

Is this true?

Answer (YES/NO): NO